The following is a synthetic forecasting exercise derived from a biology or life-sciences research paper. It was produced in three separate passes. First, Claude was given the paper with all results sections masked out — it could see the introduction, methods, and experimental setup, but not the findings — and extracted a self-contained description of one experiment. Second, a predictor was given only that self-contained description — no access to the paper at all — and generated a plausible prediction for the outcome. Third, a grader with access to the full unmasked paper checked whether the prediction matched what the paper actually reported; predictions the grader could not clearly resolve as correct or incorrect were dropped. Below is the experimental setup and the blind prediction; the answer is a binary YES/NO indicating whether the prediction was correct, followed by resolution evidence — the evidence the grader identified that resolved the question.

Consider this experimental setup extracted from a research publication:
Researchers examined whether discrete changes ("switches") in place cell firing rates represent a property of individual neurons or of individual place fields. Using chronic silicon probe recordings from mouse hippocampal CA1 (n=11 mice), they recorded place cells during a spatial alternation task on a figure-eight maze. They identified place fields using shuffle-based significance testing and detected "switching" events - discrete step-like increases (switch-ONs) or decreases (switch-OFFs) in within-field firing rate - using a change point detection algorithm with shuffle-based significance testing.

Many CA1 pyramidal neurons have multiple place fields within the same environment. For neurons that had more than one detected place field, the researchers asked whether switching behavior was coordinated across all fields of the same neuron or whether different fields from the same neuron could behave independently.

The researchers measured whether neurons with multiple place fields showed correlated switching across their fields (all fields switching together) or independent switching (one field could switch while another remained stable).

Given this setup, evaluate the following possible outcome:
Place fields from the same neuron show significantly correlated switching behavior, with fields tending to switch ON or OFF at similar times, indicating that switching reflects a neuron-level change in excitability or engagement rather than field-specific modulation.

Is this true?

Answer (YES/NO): NO